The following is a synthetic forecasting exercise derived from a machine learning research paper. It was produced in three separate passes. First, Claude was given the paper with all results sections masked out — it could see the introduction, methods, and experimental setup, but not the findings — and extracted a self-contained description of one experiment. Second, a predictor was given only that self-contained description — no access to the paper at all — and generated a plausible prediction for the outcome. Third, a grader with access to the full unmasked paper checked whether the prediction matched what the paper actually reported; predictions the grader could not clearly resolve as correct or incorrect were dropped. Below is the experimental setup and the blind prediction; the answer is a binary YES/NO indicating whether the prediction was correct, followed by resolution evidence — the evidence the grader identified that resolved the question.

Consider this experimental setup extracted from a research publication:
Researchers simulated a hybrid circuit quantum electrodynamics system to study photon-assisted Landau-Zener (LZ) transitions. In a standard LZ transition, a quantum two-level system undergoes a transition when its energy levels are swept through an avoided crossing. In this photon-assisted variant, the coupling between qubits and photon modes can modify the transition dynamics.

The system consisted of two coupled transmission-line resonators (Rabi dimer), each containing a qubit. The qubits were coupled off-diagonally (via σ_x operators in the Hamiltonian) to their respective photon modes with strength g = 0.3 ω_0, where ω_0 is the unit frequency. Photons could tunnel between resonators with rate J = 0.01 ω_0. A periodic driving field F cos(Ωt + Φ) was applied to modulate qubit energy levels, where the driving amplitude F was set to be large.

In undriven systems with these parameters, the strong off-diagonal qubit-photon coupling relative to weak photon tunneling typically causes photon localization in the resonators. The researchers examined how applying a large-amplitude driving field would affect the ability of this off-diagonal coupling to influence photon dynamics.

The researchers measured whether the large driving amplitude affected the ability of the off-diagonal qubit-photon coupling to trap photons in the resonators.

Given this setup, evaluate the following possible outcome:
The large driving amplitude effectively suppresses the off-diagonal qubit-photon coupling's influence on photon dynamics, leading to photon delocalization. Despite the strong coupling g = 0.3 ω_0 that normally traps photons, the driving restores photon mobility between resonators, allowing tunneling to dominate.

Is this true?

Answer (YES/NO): YES